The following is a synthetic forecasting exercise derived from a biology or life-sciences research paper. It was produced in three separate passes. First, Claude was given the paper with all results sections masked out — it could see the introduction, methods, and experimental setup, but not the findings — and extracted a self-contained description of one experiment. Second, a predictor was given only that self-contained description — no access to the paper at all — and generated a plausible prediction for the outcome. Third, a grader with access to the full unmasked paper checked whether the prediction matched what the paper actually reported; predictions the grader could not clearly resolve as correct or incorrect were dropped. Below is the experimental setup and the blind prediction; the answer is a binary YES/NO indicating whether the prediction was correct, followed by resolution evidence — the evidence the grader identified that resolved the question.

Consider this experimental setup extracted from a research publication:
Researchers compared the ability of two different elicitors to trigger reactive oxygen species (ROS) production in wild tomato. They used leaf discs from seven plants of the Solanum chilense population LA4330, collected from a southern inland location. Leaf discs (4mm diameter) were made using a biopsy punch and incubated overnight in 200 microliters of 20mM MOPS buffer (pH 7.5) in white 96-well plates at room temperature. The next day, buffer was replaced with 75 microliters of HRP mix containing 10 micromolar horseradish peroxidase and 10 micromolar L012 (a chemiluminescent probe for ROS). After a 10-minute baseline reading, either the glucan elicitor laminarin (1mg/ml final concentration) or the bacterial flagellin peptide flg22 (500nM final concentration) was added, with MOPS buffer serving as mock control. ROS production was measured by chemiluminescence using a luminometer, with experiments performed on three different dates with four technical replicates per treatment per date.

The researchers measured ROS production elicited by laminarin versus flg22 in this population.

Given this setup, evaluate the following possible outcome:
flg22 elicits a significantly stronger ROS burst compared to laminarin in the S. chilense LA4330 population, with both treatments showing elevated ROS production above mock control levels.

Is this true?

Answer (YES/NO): NO